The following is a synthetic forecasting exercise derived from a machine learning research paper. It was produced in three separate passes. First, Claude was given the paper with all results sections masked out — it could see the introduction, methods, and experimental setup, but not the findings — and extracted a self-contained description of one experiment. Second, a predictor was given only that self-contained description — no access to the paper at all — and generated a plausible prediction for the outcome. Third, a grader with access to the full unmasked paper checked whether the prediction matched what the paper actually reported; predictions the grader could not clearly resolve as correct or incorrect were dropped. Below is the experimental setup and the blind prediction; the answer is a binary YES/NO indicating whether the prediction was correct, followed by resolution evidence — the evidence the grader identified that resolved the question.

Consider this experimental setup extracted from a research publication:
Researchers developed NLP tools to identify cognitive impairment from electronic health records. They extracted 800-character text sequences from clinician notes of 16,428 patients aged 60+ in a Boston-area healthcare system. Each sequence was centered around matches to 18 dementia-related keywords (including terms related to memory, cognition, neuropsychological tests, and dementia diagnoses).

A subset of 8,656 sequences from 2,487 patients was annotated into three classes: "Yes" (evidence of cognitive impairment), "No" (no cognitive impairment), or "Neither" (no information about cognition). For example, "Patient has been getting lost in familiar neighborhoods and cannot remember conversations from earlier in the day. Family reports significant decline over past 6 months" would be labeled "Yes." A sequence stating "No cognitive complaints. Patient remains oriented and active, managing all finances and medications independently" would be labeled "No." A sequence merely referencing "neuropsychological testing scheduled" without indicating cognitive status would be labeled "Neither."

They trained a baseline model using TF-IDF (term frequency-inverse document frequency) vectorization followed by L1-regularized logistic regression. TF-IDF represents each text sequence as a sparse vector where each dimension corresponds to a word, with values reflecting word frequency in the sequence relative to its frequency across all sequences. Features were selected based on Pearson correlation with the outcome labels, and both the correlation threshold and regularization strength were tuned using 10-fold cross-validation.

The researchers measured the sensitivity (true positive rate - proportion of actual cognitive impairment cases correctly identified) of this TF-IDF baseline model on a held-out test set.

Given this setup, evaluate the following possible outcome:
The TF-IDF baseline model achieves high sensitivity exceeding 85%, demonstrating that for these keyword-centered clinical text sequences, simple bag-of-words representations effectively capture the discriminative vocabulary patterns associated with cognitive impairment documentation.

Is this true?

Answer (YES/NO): NO